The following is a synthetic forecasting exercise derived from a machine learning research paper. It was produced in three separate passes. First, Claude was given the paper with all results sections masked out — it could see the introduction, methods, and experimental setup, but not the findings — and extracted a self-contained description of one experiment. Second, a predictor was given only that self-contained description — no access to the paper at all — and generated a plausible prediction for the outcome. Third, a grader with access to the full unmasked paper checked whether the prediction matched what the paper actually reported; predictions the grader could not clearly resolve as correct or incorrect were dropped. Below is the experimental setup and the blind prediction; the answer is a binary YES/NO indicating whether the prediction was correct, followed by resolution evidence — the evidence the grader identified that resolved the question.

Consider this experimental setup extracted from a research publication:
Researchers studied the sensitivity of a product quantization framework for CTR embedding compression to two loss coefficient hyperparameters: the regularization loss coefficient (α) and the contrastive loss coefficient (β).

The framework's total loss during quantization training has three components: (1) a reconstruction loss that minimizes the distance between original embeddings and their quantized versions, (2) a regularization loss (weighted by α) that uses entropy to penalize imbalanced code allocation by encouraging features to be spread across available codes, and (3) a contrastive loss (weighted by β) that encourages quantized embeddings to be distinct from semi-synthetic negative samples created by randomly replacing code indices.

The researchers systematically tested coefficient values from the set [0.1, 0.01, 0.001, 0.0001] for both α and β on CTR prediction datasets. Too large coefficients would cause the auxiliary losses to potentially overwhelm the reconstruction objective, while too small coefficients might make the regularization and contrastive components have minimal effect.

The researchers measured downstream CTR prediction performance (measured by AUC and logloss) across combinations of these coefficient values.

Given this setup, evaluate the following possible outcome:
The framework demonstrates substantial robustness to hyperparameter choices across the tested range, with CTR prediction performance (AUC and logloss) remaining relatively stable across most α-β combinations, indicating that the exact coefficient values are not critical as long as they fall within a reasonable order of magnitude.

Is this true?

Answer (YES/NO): NO